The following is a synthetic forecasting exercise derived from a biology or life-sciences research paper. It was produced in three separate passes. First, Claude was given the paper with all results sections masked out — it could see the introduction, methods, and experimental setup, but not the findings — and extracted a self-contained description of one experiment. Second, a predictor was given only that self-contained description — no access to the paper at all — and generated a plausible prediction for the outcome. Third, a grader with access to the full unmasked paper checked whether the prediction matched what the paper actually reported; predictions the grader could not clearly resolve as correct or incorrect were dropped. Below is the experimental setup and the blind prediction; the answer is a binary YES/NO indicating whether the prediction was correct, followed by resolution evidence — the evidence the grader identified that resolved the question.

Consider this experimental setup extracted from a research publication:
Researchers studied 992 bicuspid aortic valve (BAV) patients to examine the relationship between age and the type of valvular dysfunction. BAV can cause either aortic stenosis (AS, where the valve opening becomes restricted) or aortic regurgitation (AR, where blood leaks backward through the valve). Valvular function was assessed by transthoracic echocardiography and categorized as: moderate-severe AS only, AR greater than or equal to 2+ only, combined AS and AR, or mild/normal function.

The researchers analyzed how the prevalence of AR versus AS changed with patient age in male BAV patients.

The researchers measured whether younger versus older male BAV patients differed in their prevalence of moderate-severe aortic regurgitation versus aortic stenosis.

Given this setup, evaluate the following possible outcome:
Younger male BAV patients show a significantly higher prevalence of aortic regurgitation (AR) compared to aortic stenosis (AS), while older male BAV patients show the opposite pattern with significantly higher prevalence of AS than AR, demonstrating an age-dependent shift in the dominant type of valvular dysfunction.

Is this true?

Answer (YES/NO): YES